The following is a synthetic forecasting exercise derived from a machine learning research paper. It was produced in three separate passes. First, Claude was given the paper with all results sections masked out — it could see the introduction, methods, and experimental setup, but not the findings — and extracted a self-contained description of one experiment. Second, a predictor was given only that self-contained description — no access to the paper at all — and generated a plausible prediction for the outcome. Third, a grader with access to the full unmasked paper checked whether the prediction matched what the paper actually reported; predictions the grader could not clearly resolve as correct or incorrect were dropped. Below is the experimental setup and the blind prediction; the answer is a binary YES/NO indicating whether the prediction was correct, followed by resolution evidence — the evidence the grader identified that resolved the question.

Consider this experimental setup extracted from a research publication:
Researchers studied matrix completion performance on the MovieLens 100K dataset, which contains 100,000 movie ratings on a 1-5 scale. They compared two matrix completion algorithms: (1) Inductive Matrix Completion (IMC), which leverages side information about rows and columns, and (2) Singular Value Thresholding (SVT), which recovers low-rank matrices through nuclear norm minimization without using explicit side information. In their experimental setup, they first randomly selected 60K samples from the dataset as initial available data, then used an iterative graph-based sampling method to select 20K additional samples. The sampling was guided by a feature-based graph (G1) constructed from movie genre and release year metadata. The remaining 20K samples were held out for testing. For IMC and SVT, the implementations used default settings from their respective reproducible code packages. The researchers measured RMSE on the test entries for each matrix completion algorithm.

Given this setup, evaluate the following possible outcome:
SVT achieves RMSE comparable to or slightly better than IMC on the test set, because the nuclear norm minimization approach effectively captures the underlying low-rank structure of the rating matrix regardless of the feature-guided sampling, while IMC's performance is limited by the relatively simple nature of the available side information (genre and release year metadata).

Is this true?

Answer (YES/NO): NO